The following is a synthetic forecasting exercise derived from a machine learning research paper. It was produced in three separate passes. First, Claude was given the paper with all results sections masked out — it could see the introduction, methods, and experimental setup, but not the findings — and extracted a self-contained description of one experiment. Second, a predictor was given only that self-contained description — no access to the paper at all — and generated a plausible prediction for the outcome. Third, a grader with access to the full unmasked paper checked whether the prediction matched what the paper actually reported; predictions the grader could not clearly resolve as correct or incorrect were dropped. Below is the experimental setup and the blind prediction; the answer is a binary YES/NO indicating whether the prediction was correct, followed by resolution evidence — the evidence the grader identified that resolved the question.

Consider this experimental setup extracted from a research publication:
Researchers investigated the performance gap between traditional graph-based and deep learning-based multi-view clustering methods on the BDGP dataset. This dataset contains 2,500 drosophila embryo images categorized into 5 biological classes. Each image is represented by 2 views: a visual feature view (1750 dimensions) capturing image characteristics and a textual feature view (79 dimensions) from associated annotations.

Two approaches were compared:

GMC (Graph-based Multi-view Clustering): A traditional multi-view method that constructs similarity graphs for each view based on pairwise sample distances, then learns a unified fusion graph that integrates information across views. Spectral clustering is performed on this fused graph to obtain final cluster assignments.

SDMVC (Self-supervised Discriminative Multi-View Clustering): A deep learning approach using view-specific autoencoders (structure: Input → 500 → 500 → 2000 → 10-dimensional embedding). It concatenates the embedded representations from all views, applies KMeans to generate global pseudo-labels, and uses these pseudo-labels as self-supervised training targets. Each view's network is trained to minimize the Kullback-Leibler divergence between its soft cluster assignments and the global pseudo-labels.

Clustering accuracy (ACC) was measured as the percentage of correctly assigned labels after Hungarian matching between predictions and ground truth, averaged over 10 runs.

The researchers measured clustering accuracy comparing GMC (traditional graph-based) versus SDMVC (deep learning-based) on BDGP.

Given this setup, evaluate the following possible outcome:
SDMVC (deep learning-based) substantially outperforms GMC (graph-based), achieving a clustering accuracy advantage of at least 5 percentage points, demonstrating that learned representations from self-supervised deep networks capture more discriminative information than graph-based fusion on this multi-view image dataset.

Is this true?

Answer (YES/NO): YES